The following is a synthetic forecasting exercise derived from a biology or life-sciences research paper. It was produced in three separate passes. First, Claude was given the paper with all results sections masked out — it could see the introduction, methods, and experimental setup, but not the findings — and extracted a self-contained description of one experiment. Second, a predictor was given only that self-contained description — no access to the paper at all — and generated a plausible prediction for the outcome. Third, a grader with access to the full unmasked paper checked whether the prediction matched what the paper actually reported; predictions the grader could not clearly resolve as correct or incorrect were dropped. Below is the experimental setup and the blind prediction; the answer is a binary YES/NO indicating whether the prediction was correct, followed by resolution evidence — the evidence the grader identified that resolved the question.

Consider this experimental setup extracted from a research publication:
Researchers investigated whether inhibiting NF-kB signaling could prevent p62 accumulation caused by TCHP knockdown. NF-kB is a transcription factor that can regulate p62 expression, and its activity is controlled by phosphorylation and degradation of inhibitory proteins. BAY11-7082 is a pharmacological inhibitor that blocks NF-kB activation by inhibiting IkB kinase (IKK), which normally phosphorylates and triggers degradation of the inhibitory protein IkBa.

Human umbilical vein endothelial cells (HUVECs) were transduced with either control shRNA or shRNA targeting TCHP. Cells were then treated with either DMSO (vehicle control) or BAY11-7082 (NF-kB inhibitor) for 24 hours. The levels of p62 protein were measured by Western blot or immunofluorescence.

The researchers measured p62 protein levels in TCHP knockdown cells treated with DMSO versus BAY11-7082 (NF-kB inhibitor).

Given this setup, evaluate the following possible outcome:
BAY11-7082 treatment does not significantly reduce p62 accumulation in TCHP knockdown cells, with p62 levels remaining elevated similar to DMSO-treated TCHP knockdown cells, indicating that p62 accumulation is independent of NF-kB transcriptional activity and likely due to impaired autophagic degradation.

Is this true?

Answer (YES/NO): NO